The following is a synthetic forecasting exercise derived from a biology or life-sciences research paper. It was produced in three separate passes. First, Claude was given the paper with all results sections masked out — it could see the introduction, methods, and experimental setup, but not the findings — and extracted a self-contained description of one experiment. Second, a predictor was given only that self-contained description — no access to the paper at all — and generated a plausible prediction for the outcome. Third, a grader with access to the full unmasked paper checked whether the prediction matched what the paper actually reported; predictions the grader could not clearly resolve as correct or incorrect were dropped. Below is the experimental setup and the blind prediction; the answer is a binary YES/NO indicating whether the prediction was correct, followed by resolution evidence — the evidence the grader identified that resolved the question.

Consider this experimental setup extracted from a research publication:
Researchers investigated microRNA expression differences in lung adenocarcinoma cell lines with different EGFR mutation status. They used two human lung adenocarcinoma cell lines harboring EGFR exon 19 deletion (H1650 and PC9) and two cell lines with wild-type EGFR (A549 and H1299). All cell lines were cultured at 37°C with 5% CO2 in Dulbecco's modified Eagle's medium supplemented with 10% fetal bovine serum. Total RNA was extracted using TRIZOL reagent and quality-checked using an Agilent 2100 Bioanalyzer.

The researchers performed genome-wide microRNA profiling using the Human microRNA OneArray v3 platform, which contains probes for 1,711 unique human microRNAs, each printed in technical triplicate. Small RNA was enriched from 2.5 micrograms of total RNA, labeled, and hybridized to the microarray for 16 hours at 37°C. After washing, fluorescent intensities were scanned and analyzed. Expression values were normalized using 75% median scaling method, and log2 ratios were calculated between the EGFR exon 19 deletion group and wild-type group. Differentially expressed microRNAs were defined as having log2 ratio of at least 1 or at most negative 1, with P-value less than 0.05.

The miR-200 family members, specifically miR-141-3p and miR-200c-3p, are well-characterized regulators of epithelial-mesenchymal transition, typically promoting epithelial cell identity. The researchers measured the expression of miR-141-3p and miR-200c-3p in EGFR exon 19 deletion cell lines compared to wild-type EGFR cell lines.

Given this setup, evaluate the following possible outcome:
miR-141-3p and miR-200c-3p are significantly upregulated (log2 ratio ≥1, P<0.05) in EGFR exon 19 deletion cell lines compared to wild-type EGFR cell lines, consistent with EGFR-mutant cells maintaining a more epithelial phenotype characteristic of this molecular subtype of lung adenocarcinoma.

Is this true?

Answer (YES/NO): YES